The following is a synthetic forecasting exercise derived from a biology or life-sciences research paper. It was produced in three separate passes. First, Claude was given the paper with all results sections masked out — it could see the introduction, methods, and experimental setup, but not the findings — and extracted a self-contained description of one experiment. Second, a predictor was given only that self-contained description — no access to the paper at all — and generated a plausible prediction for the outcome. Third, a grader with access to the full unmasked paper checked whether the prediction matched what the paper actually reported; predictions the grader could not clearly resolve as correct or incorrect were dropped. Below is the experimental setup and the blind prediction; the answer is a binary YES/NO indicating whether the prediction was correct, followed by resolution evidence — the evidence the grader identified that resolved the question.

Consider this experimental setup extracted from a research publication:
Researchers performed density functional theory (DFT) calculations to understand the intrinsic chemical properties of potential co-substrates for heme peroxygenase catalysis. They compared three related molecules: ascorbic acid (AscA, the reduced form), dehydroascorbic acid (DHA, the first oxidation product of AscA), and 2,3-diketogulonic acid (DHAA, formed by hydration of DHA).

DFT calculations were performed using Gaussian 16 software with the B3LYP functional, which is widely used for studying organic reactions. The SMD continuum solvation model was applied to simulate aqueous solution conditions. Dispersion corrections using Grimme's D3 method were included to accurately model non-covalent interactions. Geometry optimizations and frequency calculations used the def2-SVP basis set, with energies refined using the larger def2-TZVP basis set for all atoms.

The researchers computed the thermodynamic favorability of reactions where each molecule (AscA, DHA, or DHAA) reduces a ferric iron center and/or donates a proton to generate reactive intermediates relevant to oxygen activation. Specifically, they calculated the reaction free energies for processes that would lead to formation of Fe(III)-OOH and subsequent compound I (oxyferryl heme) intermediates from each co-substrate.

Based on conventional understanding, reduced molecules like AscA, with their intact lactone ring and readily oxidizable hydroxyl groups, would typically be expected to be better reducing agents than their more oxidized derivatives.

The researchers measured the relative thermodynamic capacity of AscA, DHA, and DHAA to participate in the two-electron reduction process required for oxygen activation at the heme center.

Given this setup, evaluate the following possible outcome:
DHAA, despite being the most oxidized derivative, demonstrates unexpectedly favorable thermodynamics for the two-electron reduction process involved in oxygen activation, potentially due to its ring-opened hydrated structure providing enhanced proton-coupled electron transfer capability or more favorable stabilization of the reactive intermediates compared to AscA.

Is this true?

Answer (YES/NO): YES